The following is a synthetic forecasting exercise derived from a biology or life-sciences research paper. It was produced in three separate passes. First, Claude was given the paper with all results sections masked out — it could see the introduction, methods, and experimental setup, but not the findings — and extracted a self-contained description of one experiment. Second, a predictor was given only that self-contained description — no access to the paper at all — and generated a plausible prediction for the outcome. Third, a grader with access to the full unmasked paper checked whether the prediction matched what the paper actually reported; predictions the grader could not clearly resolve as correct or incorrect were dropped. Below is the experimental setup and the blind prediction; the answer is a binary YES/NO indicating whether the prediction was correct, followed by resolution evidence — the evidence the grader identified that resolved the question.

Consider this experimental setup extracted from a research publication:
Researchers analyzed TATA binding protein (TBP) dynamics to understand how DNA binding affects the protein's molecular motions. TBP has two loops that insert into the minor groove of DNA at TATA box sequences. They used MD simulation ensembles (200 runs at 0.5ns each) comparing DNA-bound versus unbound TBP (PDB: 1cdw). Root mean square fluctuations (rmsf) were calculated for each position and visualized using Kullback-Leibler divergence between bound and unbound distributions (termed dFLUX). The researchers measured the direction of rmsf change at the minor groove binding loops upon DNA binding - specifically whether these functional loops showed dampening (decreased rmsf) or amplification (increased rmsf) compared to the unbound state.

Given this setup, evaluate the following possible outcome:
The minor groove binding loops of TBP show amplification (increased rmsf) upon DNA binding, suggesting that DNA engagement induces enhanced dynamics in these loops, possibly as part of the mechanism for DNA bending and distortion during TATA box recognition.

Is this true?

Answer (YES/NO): NO